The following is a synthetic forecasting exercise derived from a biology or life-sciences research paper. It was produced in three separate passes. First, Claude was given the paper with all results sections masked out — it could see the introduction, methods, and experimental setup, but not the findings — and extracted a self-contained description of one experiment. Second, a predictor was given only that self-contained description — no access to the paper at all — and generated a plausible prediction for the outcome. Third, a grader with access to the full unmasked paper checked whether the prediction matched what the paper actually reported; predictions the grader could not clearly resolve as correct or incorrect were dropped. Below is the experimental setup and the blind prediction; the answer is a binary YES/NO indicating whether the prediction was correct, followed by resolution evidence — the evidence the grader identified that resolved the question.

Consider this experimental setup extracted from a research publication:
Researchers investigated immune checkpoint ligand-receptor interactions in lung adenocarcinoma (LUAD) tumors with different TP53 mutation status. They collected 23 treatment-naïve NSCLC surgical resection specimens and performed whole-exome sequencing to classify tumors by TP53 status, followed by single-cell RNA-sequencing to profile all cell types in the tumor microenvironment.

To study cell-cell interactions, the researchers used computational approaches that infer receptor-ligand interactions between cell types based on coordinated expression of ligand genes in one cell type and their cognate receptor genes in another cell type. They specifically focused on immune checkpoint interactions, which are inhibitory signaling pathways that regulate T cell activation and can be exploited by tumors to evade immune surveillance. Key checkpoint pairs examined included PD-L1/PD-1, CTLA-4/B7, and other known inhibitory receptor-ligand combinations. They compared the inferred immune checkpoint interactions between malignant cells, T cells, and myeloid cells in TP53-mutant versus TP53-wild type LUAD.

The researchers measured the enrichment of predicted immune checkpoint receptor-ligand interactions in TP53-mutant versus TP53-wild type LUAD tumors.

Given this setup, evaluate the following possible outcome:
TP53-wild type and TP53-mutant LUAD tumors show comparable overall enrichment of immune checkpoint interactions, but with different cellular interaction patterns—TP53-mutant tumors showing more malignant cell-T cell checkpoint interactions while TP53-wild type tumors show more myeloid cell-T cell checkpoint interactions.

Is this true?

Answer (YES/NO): NO